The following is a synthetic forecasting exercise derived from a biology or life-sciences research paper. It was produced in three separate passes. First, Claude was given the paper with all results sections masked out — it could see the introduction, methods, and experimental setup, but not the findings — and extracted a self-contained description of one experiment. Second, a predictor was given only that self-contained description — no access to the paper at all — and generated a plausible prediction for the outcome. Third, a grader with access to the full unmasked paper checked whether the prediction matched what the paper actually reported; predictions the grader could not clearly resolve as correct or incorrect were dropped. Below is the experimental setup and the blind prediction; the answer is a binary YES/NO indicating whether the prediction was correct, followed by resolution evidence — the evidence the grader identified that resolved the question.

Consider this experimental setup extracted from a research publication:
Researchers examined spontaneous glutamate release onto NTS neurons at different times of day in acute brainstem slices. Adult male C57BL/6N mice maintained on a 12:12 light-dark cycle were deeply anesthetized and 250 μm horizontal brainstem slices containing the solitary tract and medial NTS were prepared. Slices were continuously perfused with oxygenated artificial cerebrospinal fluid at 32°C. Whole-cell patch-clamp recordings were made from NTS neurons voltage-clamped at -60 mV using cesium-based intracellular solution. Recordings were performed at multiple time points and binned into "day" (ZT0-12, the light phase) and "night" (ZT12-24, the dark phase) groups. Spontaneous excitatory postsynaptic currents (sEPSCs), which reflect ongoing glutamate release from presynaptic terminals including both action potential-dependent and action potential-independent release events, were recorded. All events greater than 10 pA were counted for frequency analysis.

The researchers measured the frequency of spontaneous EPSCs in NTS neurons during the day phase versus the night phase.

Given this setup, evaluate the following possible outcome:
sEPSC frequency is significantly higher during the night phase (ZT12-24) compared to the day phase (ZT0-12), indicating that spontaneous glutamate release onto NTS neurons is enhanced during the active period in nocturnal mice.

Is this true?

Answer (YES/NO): NO